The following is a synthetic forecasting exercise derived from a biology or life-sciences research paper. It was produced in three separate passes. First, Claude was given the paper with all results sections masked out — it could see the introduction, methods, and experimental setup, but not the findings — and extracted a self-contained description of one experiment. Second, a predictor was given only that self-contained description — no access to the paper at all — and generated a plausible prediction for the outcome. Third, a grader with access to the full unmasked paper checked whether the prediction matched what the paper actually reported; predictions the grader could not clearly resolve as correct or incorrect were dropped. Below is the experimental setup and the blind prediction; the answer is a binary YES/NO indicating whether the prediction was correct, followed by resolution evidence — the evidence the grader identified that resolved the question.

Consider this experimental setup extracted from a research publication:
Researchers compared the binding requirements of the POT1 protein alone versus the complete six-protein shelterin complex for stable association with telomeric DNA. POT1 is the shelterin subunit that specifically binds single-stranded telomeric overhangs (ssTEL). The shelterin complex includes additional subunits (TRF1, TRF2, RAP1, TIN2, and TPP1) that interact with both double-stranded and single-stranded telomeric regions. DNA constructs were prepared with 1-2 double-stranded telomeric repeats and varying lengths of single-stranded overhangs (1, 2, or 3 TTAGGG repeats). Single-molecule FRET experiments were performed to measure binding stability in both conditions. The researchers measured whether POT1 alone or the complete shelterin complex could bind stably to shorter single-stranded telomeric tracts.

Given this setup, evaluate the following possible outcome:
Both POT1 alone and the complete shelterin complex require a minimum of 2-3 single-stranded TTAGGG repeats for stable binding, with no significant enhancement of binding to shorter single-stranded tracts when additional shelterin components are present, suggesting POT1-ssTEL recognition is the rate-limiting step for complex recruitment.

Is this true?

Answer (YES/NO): NO